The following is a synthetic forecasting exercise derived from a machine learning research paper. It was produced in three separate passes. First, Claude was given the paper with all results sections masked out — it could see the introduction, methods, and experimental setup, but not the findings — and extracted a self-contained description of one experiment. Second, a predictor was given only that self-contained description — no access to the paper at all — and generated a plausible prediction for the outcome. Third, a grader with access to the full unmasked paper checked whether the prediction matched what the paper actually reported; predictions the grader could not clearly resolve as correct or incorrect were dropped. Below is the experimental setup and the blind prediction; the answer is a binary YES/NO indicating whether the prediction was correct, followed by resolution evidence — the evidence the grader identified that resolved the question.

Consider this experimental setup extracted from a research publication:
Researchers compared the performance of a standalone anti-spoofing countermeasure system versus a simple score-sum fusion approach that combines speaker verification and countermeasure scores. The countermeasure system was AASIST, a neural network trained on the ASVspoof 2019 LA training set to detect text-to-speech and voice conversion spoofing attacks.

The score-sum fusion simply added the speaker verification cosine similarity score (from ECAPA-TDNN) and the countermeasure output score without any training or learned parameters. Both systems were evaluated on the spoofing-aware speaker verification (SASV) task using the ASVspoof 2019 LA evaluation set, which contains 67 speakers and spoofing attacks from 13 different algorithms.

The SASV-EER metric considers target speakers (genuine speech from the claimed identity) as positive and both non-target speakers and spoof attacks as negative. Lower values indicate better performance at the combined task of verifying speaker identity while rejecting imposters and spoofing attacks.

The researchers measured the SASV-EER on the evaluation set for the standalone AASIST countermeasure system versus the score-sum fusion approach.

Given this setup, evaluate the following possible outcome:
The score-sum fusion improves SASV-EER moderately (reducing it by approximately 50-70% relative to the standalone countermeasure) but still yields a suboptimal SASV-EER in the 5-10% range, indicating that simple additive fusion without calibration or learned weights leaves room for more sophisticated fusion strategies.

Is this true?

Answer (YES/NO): NO